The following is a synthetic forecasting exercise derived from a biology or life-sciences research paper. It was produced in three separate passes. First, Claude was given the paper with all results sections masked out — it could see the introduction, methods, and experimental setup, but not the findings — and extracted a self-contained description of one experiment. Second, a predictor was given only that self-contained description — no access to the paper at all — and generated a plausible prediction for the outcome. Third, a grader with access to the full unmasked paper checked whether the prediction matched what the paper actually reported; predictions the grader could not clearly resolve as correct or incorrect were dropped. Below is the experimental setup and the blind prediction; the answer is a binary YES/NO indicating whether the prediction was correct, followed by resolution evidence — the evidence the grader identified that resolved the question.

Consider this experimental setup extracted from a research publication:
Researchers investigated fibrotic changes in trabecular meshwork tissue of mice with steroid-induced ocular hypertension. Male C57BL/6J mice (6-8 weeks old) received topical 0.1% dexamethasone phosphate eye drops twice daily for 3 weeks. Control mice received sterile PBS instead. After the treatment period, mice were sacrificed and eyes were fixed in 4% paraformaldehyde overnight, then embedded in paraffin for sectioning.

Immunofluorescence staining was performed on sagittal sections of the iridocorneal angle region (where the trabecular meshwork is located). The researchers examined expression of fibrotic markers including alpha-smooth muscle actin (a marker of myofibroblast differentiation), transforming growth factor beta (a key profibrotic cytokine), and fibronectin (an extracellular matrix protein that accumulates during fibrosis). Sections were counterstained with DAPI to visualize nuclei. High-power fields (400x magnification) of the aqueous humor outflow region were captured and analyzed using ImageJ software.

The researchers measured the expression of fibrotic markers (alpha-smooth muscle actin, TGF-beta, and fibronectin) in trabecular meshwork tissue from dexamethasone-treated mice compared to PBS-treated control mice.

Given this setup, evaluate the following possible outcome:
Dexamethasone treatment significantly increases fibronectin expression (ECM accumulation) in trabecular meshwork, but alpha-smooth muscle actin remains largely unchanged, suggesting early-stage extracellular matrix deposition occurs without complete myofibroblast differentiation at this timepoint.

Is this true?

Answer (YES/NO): NO